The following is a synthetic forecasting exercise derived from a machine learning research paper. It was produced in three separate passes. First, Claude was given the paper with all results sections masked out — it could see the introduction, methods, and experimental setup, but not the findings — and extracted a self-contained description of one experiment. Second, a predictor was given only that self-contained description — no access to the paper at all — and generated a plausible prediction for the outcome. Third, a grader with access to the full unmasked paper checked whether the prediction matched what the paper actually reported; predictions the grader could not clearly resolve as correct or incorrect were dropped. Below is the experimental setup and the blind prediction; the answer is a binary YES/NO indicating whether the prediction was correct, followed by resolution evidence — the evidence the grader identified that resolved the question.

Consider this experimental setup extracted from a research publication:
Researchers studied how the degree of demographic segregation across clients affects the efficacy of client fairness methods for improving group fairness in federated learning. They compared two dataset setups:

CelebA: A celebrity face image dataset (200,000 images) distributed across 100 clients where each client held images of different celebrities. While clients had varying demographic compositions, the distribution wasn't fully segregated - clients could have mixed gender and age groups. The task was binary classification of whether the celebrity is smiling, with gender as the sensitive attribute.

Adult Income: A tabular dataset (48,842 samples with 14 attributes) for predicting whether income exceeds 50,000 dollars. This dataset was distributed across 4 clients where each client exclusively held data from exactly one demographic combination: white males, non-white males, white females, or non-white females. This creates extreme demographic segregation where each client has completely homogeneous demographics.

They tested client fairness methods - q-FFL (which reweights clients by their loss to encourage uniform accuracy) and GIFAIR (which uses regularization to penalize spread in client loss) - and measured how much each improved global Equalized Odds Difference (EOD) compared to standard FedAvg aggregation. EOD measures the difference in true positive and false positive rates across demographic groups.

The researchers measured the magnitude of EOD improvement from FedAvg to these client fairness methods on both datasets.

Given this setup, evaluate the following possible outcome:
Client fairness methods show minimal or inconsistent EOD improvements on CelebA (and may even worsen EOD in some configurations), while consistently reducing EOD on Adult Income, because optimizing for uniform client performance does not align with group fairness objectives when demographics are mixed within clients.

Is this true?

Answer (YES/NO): NO